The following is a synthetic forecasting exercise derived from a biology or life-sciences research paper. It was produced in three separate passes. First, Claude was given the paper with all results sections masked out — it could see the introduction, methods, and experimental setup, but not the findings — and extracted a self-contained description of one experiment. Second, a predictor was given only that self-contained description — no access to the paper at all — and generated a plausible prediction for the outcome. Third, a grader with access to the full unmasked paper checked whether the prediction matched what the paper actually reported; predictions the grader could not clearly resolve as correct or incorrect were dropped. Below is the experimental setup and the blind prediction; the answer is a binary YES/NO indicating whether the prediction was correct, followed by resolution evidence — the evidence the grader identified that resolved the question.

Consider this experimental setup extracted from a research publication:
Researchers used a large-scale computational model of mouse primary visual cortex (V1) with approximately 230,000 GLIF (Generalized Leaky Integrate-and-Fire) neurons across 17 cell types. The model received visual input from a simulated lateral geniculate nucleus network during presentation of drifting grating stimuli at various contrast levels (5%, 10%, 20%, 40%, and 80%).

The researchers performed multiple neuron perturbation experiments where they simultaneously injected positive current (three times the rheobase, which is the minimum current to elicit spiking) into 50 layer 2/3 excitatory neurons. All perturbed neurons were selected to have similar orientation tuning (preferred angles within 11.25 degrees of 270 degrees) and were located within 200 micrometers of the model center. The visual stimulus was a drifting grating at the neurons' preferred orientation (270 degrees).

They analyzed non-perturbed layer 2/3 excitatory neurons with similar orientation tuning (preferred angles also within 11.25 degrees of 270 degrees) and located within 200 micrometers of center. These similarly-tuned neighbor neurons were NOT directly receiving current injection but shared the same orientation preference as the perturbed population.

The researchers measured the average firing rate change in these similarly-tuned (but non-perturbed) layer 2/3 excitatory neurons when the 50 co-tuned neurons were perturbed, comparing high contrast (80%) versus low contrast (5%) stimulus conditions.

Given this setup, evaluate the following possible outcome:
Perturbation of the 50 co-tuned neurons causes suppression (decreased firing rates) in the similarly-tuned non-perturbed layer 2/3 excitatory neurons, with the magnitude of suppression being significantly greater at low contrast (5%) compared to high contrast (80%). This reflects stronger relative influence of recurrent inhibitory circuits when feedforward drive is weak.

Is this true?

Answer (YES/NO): NO